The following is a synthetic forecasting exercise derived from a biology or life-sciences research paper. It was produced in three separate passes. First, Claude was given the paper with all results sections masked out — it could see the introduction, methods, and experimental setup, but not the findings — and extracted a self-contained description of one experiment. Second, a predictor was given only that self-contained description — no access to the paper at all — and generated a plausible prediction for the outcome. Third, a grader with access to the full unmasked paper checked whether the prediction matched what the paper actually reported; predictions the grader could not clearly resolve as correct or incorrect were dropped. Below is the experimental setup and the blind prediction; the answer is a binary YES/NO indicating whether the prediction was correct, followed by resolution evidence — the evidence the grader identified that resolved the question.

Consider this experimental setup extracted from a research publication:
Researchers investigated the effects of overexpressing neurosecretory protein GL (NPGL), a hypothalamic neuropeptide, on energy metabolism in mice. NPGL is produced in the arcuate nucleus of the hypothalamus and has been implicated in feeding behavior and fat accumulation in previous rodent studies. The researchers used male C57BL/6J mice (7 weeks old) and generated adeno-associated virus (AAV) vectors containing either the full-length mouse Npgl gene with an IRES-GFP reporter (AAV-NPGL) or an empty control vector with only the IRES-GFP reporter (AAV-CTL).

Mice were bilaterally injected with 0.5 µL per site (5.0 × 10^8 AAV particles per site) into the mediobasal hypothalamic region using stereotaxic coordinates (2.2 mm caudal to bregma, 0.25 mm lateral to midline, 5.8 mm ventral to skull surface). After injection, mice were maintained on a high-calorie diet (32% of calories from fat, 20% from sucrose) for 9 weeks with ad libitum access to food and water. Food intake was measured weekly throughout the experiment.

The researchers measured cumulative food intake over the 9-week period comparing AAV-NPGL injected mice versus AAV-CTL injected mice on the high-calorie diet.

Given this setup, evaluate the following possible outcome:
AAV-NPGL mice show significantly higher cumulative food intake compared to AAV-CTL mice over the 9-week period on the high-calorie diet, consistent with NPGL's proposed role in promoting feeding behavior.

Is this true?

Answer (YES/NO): YES